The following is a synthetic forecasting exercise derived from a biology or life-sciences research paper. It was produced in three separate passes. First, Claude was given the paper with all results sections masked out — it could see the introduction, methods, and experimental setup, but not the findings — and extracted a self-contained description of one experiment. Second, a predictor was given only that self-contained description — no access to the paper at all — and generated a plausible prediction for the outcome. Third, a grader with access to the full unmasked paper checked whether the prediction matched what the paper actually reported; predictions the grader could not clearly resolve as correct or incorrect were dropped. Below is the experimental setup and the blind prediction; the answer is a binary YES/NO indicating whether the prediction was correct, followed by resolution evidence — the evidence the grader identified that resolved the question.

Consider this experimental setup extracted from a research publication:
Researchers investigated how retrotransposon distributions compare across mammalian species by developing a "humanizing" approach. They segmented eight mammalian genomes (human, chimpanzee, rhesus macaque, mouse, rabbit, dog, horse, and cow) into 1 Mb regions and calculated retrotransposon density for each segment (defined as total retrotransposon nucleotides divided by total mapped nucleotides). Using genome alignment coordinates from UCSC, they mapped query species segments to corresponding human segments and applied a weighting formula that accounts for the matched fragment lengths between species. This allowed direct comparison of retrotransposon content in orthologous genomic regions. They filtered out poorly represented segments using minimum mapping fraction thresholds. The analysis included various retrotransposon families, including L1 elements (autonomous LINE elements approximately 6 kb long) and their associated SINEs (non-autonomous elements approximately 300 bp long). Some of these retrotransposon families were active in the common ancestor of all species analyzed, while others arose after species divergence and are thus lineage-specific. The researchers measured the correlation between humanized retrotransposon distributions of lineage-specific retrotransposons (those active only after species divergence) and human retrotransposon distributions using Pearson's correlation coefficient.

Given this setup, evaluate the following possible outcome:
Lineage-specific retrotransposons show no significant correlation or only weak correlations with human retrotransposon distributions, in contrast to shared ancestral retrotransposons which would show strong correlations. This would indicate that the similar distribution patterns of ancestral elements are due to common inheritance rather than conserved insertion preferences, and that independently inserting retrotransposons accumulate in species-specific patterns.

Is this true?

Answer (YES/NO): NO